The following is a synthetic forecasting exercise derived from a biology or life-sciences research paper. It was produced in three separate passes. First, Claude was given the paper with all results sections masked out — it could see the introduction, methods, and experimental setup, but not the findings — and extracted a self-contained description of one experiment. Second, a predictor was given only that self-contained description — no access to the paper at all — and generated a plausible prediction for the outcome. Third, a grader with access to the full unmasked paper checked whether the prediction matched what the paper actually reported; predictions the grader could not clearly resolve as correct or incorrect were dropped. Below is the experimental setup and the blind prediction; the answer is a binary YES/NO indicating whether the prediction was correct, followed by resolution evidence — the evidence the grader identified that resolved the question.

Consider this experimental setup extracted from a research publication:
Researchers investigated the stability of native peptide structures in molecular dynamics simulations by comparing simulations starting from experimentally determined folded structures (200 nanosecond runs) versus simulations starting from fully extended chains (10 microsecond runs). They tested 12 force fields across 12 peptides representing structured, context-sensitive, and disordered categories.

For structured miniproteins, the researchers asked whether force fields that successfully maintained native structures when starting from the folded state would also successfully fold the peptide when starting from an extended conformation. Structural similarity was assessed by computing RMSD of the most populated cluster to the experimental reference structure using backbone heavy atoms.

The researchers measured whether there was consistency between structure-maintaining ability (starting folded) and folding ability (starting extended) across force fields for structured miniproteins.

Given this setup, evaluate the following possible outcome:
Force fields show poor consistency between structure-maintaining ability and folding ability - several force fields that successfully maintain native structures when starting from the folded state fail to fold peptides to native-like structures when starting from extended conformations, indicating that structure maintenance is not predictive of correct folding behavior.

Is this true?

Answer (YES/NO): YES